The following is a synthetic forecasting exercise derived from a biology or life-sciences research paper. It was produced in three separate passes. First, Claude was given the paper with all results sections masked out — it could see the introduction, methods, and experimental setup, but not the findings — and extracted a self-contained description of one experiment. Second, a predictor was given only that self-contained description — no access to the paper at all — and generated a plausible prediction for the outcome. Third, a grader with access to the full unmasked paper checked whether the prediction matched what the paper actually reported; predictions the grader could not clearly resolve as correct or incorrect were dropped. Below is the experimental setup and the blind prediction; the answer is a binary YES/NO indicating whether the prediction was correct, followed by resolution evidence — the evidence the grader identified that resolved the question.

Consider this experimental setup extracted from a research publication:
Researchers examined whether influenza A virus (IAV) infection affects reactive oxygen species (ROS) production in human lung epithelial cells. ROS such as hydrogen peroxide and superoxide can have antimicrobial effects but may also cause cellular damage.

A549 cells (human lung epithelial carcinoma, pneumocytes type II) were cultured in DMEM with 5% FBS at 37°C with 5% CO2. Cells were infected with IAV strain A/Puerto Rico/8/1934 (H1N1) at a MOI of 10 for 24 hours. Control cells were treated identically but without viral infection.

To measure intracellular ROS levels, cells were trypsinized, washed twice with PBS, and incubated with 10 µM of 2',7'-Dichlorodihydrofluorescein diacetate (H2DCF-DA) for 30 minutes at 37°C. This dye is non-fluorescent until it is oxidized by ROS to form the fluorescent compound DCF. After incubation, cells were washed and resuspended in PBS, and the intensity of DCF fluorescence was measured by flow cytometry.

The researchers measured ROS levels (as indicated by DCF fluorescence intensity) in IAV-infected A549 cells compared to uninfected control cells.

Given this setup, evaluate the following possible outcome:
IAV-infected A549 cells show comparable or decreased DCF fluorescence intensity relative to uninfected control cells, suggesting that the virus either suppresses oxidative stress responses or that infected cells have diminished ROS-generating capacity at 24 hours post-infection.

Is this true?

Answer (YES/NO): NO